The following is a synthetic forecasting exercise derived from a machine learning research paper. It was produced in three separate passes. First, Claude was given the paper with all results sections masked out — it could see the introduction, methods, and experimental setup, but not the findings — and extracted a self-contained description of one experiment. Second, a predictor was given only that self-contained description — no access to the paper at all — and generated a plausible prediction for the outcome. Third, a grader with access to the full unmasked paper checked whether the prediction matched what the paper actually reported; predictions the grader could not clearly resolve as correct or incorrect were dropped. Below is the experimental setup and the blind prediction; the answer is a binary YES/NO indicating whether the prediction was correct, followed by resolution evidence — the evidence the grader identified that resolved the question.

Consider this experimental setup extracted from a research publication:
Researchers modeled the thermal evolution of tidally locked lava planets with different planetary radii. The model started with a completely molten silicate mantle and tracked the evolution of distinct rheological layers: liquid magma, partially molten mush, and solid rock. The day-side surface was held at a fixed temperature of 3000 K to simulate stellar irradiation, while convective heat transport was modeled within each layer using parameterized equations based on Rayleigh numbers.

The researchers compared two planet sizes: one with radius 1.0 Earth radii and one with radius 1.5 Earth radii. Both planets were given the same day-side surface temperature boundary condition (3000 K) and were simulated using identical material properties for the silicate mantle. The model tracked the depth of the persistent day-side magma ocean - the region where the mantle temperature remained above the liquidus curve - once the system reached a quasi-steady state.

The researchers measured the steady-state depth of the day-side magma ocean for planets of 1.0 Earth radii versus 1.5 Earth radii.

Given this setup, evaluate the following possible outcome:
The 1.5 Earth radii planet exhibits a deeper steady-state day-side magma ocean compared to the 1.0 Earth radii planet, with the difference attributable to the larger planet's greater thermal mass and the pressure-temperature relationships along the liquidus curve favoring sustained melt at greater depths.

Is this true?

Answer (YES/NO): NO